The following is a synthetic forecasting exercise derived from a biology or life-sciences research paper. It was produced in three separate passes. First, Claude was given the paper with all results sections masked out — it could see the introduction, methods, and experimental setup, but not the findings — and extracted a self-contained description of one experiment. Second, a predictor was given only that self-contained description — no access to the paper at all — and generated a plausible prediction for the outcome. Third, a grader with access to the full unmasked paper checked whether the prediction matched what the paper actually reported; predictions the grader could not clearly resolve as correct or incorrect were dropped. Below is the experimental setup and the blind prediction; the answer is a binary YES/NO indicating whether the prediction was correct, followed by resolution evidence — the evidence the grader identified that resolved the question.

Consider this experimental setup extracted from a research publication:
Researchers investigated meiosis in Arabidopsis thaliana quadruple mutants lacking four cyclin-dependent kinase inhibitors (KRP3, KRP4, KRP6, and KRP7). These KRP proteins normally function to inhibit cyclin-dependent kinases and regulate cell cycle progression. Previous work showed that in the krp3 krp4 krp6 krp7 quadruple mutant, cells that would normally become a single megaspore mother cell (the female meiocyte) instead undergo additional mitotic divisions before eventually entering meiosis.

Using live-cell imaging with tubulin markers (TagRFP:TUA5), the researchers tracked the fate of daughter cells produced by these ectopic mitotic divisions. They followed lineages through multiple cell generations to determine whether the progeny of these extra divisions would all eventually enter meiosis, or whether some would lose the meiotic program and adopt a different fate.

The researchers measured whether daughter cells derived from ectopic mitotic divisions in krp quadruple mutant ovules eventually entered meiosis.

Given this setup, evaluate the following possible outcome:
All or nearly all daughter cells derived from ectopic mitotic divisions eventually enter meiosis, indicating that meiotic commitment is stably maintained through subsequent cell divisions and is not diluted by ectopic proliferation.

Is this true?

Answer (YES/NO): YES